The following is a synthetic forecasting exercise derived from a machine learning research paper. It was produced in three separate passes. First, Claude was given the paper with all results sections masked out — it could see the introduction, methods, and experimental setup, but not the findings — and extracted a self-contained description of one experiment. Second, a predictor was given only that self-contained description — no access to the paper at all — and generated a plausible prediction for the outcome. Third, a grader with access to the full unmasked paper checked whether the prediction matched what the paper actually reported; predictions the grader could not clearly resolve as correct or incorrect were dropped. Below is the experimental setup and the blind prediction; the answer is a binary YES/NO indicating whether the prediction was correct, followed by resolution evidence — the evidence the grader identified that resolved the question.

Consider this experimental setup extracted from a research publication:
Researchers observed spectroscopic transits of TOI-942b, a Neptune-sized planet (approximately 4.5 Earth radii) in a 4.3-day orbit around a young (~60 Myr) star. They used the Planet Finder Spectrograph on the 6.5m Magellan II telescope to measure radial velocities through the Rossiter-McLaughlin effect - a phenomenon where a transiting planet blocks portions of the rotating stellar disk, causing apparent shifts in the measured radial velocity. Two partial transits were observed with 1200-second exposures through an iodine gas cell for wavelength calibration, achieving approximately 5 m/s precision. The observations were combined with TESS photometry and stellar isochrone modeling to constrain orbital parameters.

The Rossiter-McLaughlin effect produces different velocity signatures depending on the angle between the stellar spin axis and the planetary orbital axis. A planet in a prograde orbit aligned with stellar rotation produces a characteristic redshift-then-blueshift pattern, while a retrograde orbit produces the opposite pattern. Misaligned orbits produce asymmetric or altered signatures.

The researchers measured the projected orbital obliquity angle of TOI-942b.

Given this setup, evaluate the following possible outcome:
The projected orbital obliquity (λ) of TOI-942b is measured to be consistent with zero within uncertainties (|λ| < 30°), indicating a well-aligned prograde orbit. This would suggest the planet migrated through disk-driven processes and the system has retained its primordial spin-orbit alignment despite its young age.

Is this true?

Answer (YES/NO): NO